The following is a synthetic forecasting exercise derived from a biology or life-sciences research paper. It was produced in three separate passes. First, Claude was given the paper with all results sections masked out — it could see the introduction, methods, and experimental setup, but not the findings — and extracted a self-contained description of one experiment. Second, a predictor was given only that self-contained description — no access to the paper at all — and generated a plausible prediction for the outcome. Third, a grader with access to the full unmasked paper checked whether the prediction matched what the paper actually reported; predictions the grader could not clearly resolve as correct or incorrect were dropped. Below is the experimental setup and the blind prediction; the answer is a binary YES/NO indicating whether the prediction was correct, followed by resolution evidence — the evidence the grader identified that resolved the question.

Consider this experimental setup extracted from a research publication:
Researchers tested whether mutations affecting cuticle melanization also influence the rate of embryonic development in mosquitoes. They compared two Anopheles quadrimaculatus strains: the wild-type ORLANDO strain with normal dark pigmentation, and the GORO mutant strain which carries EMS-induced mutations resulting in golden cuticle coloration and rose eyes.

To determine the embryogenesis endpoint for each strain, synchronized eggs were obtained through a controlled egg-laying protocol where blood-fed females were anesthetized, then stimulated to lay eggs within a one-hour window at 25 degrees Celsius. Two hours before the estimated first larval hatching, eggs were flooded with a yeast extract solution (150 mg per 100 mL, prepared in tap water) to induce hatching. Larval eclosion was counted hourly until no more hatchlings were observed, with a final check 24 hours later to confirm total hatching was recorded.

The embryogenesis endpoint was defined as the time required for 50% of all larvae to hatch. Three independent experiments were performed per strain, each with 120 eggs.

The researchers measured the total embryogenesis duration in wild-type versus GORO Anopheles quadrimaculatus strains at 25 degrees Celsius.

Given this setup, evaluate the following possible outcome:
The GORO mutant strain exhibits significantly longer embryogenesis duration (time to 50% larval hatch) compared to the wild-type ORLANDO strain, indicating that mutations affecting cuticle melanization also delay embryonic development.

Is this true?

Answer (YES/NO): NO